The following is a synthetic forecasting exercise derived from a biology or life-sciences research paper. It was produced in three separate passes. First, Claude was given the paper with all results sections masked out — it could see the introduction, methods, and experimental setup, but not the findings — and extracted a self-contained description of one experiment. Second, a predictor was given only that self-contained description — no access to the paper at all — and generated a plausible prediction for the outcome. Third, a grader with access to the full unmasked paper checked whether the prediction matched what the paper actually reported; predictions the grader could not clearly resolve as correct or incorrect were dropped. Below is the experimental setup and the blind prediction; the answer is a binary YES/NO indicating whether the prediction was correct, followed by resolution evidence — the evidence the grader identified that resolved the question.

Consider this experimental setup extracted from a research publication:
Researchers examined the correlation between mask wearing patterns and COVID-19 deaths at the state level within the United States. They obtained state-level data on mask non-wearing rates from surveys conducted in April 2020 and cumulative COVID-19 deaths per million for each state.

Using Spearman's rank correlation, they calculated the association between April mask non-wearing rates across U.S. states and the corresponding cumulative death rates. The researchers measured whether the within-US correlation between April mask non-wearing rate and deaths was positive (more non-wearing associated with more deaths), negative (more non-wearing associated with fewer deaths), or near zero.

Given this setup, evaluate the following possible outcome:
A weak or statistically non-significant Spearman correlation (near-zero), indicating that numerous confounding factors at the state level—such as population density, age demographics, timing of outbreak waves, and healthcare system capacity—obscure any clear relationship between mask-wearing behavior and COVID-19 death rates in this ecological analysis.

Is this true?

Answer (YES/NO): NO